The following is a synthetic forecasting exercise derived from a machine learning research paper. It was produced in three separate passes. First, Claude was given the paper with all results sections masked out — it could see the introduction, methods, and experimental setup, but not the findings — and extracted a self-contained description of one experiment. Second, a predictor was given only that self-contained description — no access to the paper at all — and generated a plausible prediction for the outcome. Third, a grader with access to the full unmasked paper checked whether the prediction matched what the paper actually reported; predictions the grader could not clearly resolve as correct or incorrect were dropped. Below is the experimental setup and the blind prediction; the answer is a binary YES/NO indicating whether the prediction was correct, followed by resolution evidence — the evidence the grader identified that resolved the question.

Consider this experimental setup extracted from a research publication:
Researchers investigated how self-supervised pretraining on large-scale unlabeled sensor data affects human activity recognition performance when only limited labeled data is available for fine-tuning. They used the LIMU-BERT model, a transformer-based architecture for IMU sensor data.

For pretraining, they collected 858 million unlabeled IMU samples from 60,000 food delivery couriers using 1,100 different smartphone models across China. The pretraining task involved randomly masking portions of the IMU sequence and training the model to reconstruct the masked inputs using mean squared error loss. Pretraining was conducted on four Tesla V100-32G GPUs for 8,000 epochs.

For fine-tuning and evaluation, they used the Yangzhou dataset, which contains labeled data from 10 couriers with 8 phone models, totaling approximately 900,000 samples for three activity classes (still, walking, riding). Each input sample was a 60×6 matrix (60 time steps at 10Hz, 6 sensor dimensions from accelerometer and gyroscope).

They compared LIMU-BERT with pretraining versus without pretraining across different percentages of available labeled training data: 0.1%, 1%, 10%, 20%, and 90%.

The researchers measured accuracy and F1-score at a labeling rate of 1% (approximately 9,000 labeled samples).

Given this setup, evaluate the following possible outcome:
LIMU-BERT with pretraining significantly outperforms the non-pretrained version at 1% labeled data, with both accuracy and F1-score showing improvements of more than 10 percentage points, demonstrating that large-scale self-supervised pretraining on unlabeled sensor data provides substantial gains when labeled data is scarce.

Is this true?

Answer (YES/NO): NO